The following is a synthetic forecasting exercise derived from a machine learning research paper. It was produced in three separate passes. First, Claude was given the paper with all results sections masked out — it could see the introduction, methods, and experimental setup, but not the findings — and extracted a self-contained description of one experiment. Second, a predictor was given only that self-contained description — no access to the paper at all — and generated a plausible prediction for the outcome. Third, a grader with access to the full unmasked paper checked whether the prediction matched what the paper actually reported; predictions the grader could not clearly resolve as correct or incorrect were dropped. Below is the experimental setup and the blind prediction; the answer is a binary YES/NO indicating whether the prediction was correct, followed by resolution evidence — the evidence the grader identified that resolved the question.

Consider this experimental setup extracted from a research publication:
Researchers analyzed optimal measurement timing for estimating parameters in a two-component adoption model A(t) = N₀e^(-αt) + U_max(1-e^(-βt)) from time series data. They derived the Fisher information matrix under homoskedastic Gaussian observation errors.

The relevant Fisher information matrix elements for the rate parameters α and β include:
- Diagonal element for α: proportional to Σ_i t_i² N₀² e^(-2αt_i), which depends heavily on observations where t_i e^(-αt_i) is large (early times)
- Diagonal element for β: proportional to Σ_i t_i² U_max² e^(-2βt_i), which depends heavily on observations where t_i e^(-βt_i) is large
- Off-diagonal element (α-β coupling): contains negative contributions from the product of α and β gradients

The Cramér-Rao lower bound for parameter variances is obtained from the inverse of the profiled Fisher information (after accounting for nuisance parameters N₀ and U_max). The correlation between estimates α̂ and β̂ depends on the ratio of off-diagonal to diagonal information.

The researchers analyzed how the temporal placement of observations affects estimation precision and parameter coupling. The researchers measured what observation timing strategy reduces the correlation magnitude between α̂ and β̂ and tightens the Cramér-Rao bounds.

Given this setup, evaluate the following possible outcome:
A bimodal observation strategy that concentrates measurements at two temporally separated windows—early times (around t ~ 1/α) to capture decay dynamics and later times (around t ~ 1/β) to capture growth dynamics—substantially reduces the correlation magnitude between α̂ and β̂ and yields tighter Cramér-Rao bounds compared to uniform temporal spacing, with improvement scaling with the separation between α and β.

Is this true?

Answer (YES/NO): NO